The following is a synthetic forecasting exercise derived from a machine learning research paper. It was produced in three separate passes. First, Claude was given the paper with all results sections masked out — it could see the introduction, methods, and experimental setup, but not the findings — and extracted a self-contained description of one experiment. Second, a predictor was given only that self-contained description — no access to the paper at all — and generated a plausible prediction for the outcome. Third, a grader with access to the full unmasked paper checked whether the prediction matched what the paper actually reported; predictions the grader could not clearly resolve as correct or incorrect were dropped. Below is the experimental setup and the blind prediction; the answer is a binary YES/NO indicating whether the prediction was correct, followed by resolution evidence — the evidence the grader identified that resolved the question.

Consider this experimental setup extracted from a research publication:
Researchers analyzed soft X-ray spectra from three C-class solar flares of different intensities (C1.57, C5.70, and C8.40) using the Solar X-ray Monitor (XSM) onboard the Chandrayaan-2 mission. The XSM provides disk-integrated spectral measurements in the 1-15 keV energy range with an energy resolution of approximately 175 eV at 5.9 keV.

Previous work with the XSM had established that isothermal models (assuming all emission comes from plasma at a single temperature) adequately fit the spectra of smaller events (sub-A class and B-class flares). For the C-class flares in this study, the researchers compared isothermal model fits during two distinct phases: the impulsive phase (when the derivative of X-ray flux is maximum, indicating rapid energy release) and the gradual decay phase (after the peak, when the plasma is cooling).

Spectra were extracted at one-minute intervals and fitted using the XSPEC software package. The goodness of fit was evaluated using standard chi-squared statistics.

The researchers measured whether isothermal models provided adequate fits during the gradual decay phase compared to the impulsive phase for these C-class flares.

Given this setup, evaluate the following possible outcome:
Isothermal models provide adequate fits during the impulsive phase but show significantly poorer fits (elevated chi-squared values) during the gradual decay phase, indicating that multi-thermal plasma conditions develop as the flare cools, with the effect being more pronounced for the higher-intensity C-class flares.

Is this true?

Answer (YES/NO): NO